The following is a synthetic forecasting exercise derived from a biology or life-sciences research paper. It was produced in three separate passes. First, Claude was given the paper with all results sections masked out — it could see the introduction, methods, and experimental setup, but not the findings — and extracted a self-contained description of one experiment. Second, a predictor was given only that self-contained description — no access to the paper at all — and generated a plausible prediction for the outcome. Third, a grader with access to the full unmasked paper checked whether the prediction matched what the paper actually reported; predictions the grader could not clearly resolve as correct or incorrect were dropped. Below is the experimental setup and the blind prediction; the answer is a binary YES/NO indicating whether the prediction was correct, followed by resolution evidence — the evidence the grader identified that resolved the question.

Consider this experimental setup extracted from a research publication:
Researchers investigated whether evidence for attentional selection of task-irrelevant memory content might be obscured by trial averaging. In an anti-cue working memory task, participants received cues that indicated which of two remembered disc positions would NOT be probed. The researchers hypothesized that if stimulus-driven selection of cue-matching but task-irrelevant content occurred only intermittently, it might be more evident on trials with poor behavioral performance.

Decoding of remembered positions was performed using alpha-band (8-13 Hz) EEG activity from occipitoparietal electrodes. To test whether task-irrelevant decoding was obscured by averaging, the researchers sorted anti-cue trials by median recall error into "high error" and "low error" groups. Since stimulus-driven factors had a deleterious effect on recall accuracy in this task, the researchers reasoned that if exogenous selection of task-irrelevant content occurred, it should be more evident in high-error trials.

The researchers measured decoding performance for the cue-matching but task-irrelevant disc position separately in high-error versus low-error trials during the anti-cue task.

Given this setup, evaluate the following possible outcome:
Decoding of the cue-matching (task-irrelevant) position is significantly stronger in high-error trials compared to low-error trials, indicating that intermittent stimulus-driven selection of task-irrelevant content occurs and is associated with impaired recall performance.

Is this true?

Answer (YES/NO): NO